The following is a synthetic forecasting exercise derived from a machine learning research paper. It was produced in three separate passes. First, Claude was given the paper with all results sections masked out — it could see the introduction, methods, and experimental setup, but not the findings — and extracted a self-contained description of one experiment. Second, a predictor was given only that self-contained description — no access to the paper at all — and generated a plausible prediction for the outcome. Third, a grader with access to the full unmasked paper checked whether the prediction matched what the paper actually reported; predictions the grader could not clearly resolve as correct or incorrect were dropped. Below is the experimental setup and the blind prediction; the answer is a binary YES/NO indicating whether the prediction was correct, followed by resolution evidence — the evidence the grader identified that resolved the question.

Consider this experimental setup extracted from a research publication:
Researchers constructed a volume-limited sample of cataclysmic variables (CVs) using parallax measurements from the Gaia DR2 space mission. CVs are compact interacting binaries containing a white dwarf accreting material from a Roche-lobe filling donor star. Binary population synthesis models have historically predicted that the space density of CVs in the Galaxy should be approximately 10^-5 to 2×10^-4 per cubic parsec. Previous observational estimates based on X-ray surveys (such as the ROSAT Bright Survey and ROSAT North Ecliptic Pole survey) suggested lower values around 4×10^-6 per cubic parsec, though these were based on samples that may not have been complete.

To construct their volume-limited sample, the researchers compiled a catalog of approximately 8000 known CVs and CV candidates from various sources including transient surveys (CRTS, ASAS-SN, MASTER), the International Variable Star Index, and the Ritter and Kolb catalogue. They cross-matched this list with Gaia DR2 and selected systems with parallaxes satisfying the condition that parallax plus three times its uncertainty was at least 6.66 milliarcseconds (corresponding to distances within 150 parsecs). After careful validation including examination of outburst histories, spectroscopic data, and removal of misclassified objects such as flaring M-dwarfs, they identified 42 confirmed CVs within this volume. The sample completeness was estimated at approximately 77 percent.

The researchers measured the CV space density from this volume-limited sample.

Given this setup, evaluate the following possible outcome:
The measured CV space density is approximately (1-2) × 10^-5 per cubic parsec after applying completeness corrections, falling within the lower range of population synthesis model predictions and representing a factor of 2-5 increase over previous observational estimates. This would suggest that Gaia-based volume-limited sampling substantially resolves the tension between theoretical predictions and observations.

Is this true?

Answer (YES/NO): NO